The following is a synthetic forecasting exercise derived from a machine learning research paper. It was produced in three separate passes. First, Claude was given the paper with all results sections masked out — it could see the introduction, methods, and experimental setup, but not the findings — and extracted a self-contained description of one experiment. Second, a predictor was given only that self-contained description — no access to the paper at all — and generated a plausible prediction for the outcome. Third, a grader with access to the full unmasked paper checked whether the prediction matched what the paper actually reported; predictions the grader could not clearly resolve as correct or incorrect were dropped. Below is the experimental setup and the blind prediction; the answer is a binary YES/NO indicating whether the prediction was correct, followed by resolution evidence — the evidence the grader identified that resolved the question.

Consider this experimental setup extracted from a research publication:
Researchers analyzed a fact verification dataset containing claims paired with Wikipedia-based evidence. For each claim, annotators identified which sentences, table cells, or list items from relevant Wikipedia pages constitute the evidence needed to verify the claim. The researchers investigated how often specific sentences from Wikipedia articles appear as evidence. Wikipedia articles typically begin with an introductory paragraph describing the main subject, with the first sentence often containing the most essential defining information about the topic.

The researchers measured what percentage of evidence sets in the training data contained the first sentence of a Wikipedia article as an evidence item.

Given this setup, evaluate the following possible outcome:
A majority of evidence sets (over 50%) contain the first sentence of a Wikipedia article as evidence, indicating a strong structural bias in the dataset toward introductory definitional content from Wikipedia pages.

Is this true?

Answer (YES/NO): NO